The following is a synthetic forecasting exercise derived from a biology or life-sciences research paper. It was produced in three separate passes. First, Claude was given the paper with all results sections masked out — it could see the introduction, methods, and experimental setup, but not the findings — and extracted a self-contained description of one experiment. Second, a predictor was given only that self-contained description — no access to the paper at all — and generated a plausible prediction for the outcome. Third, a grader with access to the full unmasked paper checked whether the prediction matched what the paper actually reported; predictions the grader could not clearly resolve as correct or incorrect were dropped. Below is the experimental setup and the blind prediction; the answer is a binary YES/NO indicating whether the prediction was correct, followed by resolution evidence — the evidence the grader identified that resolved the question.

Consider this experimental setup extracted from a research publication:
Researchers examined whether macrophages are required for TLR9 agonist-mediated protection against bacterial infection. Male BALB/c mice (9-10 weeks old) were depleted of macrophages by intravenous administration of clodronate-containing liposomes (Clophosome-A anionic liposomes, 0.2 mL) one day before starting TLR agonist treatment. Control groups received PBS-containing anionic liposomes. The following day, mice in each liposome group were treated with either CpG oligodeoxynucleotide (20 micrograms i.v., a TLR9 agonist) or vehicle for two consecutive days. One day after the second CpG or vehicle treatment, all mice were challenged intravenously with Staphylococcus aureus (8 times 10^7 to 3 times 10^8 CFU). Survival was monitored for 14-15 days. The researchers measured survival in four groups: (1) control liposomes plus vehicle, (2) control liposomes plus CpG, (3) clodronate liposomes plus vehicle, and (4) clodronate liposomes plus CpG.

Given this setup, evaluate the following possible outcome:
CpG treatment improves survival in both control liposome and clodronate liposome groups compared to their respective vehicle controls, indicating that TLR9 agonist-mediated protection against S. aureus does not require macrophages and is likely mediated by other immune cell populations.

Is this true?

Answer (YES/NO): NO